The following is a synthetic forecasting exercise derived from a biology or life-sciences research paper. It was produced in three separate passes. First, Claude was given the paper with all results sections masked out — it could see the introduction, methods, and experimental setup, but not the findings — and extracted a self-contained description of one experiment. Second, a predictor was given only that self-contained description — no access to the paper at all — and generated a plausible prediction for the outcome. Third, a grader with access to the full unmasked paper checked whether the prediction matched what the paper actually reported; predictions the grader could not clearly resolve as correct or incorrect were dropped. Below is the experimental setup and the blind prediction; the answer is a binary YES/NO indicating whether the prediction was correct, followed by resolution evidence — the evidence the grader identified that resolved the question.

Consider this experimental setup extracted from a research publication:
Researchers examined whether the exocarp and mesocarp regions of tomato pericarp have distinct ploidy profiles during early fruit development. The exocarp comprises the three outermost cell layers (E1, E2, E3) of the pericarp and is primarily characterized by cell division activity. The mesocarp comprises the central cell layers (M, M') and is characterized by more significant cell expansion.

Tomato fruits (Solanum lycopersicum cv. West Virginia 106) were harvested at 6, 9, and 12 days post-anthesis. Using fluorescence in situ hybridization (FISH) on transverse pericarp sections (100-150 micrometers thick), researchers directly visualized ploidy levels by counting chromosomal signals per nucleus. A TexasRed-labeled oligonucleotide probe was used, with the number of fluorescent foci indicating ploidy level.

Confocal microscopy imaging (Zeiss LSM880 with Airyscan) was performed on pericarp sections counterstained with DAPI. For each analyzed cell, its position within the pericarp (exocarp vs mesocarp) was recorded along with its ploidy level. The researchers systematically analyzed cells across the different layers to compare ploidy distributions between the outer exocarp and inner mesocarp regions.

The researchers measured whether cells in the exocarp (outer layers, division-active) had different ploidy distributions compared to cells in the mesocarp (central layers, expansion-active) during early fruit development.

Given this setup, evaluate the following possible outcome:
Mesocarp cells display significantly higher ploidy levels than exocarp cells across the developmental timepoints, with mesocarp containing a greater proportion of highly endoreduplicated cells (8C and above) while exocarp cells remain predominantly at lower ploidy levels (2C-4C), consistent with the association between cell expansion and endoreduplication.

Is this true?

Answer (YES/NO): YES